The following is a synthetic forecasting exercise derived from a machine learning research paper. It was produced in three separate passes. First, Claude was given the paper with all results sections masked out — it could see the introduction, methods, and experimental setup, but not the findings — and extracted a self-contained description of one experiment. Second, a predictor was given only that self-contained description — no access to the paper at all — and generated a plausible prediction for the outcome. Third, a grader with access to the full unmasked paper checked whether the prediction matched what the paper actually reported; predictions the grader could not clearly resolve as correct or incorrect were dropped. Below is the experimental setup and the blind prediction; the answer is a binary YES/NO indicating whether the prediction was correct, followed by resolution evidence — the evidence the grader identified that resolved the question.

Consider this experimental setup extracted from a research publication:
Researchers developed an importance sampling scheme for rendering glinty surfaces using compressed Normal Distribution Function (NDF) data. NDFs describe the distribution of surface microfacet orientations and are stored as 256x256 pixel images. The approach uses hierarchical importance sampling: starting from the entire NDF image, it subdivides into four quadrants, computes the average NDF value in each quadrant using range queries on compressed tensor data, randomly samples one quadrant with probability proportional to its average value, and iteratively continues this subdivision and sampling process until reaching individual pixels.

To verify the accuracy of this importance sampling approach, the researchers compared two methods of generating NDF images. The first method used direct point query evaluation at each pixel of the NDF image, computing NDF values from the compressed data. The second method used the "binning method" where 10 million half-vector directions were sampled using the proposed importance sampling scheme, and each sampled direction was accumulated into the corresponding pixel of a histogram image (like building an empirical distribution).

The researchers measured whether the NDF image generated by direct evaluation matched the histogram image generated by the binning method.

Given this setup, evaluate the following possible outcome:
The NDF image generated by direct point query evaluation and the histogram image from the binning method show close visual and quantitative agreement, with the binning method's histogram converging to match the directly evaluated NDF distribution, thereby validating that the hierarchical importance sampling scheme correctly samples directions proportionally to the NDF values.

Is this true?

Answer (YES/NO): NO